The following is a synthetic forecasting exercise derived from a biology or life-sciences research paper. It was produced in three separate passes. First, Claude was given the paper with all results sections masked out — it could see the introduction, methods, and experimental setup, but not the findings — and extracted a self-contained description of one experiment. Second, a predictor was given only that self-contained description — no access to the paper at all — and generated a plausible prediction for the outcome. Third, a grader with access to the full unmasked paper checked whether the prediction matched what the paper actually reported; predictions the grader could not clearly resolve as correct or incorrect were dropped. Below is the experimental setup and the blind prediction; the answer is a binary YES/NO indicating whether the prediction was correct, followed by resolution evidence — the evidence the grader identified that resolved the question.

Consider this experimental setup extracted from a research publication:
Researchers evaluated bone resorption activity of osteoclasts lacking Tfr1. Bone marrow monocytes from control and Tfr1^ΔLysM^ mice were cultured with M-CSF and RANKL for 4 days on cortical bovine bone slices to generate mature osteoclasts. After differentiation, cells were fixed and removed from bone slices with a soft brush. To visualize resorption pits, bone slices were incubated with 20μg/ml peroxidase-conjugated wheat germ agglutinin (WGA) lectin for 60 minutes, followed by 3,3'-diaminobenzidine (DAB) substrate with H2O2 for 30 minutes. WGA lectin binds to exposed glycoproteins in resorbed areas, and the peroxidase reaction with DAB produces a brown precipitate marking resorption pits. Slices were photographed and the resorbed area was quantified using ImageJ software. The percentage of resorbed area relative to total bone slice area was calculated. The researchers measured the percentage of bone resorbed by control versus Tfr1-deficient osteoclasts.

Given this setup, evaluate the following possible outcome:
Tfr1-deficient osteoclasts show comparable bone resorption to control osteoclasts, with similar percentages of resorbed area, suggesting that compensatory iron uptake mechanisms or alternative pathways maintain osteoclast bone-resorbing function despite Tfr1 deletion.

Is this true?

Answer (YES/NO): NO